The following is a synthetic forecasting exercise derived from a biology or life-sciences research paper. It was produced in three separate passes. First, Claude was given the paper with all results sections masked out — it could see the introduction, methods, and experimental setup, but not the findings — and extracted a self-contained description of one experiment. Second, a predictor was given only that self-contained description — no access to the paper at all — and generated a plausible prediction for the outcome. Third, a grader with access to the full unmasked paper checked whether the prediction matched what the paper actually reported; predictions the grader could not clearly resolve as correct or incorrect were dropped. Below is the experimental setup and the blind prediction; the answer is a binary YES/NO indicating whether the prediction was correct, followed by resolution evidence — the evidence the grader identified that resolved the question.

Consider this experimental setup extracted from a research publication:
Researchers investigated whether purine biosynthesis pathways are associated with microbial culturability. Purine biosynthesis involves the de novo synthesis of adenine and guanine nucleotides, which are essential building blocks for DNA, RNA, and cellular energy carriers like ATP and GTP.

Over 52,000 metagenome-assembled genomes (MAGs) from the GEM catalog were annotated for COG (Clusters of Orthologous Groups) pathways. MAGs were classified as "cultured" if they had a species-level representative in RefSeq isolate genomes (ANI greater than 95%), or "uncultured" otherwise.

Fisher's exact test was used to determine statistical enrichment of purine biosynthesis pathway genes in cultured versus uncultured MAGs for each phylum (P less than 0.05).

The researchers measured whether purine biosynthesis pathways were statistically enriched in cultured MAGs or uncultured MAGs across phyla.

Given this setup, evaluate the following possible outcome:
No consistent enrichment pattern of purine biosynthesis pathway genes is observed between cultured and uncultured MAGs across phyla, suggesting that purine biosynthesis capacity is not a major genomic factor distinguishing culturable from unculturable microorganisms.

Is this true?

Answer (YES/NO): NO